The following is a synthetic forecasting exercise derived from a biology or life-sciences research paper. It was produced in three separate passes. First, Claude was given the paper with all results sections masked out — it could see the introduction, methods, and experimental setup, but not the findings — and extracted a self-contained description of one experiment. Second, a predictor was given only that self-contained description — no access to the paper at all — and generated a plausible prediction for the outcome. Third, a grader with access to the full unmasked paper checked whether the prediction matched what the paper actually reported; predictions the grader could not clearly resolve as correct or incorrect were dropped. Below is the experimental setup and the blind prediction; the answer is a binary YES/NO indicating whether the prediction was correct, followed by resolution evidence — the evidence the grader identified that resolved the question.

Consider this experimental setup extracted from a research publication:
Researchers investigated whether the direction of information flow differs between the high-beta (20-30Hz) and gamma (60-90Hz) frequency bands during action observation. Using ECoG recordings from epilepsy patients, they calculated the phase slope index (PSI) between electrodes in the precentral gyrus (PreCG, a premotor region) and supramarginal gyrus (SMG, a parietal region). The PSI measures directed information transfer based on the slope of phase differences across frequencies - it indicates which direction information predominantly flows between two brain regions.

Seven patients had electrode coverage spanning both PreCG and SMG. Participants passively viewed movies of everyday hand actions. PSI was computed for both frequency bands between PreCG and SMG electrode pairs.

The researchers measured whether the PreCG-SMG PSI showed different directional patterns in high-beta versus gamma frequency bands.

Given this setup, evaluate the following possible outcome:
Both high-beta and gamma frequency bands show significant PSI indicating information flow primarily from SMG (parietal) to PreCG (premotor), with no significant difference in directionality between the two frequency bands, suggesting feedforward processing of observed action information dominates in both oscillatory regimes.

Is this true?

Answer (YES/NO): NO